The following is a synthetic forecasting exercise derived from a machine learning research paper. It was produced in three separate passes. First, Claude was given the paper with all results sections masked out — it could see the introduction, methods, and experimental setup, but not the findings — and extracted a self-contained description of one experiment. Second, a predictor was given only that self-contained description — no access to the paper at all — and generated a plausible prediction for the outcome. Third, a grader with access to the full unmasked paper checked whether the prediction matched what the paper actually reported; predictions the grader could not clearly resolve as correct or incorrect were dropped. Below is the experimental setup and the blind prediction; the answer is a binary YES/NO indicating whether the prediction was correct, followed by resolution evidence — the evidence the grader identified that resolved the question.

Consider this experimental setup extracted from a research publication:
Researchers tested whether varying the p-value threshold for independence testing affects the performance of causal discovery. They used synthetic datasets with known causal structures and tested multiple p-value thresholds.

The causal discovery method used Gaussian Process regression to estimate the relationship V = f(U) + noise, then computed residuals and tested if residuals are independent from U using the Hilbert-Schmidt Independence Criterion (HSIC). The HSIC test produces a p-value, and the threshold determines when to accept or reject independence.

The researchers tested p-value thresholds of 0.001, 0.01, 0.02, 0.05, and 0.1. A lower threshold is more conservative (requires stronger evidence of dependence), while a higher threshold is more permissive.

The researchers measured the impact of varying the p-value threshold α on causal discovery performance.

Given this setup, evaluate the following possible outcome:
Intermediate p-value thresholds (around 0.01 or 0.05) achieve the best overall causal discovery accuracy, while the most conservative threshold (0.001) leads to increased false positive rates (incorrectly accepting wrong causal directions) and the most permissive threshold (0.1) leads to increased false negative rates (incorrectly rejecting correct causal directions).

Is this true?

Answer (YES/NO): NO